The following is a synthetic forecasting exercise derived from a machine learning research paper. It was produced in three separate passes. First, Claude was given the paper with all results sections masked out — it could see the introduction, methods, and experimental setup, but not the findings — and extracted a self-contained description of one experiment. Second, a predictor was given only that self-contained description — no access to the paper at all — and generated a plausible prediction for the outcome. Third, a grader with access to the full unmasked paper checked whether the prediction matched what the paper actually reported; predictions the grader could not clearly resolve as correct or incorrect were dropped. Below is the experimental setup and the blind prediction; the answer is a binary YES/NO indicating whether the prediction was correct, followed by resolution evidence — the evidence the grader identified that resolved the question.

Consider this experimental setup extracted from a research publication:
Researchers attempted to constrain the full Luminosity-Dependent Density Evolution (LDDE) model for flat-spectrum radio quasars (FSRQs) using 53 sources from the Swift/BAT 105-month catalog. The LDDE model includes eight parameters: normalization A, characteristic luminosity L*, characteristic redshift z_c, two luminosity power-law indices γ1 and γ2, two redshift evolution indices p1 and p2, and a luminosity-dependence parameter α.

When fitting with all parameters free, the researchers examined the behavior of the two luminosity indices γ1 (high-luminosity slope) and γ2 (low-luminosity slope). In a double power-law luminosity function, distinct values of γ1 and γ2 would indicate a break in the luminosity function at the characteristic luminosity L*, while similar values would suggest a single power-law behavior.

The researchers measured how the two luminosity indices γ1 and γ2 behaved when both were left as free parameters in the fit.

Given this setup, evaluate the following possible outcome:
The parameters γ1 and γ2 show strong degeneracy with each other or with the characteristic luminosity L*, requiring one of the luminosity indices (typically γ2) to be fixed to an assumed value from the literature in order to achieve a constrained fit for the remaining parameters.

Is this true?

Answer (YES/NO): NO